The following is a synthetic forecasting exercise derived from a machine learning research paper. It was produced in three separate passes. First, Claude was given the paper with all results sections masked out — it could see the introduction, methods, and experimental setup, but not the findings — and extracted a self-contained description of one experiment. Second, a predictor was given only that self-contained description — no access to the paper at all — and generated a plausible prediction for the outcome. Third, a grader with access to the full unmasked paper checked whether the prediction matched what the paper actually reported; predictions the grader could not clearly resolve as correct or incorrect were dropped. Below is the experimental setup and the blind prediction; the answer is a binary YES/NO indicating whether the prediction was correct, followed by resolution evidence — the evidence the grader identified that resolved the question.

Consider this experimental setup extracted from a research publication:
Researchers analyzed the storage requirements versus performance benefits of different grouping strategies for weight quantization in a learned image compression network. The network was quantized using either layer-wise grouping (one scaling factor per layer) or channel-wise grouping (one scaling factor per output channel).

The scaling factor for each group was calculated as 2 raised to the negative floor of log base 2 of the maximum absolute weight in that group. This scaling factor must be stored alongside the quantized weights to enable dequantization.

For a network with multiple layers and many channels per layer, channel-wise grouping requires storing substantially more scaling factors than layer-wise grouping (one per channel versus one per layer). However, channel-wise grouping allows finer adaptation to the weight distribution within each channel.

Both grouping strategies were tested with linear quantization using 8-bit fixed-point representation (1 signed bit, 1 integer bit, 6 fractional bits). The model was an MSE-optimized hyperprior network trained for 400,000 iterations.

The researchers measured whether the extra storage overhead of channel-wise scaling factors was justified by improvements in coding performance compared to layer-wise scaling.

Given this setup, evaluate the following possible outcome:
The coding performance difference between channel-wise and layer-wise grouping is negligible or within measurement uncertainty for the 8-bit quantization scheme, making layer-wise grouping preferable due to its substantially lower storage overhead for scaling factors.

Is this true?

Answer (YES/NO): NO